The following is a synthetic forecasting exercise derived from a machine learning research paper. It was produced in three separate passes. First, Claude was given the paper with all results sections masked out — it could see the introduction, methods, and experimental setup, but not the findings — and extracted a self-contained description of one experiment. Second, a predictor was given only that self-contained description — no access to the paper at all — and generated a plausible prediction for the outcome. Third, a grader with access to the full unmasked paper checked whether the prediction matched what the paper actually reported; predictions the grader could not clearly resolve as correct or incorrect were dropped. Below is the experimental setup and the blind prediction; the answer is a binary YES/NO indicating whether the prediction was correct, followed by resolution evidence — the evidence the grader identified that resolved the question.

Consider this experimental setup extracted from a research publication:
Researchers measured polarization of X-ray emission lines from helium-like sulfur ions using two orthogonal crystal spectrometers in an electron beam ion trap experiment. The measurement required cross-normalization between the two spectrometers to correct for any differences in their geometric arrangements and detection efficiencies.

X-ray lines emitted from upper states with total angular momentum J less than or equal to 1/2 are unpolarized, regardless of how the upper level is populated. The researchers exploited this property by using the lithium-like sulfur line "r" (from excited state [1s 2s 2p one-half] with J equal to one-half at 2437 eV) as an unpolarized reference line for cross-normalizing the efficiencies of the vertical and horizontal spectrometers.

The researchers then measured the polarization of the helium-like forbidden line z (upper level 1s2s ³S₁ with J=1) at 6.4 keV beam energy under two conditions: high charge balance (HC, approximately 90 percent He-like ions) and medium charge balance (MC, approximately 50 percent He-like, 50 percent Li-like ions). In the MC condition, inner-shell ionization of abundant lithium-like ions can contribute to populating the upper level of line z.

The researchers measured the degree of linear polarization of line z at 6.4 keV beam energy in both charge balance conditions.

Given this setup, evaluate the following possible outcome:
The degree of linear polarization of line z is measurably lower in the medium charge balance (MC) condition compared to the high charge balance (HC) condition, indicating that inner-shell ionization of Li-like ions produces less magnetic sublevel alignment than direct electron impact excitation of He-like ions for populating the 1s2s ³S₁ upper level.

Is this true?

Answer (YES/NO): NO